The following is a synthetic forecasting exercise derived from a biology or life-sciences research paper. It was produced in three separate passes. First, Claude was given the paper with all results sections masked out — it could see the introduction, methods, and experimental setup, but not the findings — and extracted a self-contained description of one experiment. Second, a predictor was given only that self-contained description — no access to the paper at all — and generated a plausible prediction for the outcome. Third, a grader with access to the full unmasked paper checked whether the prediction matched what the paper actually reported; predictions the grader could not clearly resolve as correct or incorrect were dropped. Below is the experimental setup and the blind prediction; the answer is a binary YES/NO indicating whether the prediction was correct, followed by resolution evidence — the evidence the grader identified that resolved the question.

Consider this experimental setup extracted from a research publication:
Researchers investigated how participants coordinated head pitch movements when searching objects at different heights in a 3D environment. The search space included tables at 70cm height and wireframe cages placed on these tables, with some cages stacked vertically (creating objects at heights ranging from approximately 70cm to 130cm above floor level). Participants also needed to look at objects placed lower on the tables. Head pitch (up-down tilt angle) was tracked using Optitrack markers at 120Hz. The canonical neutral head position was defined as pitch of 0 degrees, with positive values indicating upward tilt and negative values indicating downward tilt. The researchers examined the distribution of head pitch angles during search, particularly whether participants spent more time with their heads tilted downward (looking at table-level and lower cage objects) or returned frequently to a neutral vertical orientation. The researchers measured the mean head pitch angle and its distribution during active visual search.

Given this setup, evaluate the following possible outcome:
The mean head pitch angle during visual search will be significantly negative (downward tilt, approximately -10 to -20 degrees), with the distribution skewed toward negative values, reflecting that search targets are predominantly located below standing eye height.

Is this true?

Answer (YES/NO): NO